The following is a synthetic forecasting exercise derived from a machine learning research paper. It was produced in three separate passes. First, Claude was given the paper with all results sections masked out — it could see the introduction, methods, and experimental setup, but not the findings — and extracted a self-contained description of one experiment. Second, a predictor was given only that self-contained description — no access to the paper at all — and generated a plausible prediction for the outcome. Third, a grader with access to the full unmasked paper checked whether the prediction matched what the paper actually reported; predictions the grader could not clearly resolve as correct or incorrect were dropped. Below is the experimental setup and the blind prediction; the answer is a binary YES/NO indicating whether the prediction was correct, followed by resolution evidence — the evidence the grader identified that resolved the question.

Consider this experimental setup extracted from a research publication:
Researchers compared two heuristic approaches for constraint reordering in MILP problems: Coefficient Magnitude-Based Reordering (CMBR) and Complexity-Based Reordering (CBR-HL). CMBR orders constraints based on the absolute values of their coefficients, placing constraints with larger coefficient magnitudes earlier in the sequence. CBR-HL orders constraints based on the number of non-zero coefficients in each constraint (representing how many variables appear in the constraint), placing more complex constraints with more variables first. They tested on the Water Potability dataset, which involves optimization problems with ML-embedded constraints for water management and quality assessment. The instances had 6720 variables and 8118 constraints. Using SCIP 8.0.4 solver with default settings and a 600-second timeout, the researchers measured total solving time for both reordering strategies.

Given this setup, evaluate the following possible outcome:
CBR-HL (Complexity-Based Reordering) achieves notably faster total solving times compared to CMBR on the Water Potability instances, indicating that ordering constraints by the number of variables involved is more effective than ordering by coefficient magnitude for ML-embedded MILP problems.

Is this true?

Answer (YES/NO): NO